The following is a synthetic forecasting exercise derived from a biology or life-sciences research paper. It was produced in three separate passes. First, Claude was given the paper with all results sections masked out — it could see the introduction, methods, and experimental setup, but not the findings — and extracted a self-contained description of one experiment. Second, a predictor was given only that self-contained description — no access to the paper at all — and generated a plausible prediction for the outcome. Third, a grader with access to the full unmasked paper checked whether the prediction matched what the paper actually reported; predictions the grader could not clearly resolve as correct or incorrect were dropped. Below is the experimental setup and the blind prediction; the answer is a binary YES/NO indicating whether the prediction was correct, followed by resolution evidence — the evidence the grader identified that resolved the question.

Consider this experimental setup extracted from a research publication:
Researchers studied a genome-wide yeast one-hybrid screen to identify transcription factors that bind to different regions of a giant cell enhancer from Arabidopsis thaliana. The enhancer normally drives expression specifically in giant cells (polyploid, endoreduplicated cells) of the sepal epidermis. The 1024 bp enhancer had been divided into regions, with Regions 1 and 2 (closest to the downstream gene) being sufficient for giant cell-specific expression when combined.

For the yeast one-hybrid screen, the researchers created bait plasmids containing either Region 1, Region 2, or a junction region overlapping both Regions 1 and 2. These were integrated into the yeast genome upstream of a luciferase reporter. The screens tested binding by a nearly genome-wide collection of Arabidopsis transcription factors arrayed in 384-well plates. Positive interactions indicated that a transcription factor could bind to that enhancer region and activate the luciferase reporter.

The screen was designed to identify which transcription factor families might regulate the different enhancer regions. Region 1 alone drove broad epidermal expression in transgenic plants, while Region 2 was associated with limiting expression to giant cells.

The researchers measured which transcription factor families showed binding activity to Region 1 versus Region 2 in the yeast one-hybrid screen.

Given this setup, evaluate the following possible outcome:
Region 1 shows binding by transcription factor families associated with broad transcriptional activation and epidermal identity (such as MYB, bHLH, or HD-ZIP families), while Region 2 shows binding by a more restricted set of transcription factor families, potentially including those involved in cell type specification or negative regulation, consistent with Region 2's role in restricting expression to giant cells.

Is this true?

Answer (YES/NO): NO